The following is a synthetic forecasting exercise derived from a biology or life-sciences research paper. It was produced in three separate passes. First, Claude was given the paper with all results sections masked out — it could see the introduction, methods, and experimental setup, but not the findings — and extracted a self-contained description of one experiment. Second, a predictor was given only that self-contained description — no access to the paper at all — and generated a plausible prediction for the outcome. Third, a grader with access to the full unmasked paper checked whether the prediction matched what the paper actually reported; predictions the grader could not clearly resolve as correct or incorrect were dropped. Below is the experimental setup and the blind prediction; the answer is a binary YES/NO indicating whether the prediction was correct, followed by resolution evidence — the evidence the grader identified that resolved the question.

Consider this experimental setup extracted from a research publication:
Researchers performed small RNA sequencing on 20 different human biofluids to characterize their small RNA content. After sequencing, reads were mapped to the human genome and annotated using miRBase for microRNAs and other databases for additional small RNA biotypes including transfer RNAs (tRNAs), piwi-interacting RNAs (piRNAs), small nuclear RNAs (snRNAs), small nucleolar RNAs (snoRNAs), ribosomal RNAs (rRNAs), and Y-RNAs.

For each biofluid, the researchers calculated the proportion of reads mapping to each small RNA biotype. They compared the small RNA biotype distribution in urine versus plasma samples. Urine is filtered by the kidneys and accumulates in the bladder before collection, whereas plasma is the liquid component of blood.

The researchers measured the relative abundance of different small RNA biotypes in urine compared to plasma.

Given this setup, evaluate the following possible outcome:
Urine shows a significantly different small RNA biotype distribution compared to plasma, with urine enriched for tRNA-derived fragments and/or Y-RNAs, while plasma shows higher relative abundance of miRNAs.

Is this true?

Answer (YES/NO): YES